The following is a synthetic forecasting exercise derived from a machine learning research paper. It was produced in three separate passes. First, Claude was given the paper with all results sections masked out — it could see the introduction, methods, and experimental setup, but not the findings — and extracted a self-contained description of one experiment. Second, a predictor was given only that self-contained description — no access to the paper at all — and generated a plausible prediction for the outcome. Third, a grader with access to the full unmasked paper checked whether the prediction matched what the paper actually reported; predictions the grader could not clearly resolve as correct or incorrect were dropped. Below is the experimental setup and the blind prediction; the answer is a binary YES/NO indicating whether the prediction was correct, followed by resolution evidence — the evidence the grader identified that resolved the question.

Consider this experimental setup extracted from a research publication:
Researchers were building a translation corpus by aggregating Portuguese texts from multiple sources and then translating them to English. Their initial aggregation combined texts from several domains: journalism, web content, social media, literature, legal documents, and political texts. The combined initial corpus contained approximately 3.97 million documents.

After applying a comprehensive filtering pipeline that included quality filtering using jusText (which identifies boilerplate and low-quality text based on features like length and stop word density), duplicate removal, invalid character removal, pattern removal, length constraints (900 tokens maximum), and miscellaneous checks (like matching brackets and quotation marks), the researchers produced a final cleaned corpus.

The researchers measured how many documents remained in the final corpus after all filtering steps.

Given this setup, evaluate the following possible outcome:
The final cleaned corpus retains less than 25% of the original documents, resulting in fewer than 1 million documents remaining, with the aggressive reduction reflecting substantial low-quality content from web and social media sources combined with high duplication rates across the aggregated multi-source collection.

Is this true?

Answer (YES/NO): NO